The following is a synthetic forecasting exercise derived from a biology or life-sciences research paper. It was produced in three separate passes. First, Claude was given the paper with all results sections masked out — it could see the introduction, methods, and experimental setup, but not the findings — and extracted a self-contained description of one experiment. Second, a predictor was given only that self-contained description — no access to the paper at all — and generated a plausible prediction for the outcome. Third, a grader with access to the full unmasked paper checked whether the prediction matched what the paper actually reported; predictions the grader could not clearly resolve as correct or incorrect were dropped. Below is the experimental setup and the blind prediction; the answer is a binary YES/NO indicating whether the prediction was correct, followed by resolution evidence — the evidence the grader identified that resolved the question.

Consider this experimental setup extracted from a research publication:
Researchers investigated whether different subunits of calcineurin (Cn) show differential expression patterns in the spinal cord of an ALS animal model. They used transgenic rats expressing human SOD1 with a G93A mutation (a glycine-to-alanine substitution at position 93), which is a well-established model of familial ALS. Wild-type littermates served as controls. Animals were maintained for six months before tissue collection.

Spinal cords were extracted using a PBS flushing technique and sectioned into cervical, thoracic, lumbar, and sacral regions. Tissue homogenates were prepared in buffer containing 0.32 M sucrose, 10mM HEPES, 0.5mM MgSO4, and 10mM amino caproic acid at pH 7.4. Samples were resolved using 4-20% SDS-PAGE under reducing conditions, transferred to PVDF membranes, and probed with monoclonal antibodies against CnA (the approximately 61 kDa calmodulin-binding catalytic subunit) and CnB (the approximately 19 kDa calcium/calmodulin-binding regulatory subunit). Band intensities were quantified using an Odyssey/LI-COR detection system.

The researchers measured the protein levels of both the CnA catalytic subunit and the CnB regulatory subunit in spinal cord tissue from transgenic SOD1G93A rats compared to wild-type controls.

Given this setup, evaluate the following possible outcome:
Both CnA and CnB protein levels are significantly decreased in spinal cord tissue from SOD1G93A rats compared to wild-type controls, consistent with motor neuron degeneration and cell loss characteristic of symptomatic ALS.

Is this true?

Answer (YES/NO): NO